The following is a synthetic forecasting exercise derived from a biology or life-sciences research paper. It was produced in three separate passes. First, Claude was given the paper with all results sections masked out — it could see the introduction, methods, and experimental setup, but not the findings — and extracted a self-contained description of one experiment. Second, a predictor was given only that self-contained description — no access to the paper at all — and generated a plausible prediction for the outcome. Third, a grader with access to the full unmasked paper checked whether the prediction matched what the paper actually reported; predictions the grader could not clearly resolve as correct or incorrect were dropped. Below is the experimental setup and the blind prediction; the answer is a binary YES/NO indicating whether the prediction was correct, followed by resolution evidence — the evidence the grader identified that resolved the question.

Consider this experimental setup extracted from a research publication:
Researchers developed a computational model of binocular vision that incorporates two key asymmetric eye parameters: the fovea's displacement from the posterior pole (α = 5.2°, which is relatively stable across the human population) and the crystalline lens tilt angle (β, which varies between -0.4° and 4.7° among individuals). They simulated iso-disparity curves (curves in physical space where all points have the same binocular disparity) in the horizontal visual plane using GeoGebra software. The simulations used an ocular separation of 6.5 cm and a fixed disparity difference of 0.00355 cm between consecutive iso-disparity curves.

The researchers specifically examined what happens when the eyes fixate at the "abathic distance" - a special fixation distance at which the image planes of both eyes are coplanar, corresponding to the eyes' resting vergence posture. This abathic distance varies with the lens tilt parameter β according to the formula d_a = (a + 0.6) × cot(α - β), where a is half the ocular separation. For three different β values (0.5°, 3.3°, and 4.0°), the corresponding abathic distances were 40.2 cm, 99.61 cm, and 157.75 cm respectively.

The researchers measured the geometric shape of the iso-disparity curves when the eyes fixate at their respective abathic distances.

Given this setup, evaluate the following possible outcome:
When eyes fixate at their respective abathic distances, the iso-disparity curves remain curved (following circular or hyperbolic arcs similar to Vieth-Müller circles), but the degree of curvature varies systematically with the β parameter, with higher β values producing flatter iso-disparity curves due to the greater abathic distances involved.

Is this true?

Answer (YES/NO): NO